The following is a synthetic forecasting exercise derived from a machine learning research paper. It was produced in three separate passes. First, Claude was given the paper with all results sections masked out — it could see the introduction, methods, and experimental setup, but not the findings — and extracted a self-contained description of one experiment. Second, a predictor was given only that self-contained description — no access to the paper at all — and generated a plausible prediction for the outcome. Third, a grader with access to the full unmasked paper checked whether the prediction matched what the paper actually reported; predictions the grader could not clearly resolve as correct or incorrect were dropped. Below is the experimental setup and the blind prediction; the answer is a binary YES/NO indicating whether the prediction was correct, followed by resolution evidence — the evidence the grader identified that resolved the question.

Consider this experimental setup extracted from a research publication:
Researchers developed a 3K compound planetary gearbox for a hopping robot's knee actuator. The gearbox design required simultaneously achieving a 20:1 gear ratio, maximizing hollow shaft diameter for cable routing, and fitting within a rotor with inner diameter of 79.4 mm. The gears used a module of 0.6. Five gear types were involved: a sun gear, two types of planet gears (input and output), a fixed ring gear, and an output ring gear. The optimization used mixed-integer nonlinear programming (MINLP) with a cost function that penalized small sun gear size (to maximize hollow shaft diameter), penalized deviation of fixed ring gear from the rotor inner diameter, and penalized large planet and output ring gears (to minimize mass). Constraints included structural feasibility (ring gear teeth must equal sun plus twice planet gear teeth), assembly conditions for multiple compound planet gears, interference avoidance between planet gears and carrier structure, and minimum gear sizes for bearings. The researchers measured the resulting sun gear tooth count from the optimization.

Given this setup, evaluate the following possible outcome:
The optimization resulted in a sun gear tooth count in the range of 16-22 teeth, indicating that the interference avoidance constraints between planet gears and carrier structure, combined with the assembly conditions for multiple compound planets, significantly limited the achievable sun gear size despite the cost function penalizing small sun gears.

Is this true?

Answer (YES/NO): NO